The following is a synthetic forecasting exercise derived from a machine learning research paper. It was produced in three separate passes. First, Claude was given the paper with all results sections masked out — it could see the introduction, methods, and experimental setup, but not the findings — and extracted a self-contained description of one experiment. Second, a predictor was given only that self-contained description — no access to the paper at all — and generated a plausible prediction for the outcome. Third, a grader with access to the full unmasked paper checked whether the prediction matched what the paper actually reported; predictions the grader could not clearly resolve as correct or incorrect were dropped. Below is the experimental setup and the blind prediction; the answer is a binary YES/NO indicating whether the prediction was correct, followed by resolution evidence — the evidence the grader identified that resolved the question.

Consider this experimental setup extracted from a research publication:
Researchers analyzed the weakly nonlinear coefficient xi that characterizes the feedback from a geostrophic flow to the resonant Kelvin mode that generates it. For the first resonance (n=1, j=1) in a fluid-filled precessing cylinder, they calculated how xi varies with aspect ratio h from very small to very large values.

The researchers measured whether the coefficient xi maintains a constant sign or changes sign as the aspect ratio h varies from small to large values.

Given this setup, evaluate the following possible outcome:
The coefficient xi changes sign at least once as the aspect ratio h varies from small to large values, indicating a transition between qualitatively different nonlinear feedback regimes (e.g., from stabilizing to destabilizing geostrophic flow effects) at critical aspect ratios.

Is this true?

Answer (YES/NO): YES